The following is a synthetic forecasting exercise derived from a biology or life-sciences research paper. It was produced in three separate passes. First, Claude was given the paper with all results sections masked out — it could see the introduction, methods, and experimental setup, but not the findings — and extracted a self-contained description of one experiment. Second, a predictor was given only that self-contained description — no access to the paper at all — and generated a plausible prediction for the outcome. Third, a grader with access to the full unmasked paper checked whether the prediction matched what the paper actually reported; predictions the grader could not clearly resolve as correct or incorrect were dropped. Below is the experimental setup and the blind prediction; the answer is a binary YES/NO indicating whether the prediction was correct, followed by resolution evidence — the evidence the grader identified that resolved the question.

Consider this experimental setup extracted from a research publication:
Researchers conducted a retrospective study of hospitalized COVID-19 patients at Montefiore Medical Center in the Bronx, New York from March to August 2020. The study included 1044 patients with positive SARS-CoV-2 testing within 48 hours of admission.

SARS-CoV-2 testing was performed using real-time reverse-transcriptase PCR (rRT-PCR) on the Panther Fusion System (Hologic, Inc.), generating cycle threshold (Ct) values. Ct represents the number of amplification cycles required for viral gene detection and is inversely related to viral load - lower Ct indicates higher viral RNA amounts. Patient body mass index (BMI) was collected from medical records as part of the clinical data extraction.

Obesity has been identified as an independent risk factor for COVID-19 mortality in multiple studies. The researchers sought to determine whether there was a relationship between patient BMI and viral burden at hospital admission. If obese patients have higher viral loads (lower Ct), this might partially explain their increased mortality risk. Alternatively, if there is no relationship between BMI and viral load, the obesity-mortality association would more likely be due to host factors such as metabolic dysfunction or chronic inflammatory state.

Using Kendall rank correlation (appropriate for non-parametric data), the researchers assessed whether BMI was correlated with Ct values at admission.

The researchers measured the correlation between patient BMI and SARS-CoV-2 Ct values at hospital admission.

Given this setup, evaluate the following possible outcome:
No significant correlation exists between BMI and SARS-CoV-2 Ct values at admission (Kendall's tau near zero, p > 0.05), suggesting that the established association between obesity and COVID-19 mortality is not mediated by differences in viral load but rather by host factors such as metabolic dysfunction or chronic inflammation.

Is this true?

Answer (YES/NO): NO